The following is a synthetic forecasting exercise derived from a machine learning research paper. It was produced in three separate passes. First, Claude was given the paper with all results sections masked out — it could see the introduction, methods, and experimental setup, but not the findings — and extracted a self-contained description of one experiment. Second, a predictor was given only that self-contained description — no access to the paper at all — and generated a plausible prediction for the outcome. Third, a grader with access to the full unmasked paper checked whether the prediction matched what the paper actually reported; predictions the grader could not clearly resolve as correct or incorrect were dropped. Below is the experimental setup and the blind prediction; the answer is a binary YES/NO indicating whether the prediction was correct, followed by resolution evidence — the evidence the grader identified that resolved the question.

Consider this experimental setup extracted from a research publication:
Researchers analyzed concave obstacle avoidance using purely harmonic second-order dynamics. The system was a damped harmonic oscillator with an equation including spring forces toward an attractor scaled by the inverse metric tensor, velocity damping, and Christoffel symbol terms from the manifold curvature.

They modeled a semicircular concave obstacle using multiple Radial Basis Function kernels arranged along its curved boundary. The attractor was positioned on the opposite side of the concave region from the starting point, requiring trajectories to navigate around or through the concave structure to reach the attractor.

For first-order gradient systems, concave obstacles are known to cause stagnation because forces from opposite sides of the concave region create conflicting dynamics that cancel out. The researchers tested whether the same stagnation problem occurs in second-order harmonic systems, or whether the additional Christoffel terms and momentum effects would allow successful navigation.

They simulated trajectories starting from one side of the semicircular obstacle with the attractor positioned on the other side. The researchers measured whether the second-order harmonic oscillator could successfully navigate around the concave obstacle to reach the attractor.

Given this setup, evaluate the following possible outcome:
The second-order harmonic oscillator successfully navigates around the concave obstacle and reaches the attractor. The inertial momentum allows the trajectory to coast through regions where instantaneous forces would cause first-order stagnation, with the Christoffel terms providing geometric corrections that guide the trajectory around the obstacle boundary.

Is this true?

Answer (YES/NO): NO